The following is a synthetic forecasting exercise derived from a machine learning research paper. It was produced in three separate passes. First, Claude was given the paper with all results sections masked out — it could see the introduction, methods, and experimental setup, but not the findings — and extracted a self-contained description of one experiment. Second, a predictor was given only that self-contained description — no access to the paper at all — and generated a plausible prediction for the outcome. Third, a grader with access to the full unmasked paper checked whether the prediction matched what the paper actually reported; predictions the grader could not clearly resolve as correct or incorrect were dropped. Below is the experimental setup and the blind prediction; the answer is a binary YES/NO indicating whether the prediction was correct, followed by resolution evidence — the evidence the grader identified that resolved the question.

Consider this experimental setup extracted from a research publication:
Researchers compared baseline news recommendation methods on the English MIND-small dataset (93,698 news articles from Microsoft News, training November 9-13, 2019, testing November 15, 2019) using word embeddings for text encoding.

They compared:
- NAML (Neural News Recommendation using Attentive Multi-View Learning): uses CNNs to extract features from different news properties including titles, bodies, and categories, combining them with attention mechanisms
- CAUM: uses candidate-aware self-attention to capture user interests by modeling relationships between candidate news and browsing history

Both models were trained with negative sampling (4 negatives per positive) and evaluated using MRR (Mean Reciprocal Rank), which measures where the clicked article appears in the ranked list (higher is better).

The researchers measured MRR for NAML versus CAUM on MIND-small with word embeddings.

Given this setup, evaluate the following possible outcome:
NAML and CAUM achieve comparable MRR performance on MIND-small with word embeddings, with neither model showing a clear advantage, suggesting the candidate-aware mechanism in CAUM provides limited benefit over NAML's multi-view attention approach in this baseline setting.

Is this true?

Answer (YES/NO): YES